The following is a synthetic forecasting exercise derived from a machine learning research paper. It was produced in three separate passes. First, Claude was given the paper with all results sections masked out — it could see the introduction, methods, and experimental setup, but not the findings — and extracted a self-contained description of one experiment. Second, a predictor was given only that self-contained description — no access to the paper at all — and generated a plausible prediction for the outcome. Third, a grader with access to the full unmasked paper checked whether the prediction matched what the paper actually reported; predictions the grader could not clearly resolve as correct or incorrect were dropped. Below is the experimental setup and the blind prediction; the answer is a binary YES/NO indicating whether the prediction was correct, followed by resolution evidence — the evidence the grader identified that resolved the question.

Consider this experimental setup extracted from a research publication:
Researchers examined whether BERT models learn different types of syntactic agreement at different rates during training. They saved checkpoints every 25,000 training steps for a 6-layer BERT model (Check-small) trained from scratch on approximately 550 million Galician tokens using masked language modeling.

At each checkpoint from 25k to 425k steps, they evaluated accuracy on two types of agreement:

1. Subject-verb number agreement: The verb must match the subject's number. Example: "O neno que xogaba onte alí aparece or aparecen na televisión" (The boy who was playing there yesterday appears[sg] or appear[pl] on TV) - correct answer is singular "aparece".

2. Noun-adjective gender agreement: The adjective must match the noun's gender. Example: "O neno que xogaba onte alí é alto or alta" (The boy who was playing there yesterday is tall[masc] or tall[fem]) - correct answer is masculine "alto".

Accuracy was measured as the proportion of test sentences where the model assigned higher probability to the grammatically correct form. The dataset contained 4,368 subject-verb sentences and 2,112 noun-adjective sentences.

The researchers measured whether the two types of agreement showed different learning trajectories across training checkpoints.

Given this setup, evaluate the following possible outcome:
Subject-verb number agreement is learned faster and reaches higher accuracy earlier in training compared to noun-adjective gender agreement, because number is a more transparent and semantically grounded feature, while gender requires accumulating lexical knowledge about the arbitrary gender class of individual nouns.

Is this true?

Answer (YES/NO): NO